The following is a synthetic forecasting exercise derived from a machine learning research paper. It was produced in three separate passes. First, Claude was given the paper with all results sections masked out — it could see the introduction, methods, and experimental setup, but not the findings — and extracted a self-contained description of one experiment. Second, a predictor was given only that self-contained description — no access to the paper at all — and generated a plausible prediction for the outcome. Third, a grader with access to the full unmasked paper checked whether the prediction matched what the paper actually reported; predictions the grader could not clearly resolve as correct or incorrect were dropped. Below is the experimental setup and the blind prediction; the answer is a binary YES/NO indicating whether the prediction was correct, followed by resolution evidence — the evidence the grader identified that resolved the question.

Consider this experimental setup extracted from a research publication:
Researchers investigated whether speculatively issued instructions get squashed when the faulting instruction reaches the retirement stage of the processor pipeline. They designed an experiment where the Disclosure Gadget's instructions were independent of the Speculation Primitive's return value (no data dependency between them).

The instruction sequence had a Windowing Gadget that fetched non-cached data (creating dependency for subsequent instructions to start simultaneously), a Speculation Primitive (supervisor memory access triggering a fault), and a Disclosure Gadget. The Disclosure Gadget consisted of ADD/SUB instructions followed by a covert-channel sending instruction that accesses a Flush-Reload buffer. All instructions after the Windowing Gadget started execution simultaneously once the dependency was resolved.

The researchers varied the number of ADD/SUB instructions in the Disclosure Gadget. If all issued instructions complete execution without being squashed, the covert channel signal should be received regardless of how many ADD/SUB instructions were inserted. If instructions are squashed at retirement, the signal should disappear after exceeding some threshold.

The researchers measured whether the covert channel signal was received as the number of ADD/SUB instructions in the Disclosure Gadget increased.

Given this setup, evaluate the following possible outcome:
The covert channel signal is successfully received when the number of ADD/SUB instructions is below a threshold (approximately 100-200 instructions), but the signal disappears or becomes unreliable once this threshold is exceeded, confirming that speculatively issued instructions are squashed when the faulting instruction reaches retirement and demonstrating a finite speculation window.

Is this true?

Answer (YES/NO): YES